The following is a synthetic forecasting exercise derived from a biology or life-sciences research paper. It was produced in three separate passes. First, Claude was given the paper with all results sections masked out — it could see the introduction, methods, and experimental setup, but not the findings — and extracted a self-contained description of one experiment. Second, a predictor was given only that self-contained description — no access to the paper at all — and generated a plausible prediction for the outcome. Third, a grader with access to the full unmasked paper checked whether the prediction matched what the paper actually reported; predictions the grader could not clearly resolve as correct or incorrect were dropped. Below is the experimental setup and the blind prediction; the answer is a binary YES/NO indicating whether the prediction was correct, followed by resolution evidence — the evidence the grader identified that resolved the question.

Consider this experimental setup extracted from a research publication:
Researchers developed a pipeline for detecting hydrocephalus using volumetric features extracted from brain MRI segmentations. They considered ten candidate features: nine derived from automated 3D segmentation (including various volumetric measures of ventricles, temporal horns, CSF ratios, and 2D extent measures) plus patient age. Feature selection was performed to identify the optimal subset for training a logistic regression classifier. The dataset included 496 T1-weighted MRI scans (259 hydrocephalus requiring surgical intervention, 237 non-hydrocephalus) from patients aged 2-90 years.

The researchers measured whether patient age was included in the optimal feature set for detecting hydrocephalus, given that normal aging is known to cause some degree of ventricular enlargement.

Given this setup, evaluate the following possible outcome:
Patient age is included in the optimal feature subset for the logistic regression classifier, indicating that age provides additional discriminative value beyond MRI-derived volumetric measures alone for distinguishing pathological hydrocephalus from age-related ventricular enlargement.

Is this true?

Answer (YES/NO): NO